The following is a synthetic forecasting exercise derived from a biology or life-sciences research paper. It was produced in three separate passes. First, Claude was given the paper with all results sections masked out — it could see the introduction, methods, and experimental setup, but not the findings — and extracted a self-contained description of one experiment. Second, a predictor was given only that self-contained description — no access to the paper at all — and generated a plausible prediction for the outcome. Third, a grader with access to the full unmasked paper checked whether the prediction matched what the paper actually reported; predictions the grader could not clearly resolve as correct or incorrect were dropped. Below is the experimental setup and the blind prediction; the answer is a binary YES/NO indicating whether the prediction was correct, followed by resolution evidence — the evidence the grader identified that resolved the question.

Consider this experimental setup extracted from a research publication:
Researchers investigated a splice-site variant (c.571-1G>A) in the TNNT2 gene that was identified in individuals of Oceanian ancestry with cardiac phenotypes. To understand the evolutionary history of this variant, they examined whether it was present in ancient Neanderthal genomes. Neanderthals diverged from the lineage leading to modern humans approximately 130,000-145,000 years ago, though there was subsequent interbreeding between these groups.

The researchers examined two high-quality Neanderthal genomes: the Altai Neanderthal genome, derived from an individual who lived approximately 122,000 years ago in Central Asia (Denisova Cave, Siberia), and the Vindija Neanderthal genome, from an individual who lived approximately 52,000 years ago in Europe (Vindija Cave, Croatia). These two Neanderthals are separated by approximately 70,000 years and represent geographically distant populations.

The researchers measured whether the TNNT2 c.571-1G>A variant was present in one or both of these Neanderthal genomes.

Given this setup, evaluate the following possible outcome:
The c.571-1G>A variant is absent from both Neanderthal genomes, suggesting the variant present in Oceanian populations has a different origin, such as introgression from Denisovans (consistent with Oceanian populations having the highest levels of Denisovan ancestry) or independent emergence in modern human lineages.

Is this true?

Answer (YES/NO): NO